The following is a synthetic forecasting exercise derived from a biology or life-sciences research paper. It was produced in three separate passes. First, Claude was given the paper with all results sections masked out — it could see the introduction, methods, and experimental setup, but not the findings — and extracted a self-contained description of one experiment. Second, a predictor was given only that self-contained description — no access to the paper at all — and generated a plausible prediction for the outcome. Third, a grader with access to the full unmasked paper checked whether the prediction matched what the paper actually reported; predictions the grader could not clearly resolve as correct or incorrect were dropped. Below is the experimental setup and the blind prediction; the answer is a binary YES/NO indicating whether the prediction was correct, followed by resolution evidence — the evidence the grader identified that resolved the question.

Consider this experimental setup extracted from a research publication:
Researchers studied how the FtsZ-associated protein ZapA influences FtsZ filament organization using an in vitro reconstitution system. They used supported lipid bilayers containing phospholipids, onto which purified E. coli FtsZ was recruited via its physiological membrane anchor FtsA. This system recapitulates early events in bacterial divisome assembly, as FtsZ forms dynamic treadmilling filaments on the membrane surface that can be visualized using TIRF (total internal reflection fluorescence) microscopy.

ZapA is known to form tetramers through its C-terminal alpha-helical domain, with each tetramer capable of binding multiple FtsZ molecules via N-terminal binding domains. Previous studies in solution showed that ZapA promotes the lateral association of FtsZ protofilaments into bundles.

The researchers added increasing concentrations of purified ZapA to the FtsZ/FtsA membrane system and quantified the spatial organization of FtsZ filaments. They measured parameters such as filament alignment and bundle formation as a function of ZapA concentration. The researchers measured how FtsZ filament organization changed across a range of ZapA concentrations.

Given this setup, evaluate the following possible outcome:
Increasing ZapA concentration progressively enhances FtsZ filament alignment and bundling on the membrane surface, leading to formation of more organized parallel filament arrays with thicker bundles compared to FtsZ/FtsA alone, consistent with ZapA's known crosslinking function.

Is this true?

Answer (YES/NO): NO